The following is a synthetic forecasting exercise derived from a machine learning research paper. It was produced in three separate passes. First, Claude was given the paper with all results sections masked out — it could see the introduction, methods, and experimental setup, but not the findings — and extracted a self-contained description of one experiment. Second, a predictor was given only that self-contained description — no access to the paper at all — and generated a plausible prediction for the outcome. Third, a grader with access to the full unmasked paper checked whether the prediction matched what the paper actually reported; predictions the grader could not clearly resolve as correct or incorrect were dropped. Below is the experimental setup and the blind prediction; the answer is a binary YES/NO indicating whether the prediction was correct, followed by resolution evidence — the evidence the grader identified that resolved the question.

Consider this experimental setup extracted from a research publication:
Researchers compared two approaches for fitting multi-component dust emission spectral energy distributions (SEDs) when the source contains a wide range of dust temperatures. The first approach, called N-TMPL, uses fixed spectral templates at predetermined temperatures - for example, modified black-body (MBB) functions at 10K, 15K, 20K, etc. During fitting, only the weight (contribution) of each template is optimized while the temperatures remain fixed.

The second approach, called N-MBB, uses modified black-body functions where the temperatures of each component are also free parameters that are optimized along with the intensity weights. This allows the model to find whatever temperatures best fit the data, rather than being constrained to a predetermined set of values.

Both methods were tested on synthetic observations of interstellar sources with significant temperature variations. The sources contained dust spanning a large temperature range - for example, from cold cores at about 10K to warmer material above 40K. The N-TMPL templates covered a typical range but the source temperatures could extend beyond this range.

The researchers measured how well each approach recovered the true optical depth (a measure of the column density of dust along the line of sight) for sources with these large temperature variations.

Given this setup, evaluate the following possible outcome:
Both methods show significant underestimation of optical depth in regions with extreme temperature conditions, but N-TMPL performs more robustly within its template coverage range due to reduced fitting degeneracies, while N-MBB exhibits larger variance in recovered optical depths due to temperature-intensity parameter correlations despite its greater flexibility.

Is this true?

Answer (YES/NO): NO